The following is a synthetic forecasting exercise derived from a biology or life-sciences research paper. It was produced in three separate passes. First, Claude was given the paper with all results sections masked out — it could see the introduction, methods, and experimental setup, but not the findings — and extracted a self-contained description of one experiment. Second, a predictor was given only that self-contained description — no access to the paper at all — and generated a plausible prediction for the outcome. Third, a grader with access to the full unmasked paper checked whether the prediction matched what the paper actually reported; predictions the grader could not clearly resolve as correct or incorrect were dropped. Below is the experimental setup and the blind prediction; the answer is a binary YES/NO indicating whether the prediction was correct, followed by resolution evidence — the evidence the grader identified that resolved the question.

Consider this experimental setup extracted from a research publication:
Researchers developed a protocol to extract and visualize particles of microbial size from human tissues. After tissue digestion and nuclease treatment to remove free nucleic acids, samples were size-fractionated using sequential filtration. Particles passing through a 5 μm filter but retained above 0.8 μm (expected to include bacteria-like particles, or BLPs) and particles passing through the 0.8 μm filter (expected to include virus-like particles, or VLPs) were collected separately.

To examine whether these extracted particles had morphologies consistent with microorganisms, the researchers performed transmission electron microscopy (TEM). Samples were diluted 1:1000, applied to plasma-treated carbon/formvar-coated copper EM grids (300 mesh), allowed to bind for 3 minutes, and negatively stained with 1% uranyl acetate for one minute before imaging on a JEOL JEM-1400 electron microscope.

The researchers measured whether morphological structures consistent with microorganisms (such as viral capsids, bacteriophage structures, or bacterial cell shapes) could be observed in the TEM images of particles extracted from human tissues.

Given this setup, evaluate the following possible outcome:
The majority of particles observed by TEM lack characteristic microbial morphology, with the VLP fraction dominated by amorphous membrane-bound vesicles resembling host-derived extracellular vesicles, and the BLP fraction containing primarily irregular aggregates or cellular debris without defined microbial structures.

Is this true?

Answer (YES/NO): NO